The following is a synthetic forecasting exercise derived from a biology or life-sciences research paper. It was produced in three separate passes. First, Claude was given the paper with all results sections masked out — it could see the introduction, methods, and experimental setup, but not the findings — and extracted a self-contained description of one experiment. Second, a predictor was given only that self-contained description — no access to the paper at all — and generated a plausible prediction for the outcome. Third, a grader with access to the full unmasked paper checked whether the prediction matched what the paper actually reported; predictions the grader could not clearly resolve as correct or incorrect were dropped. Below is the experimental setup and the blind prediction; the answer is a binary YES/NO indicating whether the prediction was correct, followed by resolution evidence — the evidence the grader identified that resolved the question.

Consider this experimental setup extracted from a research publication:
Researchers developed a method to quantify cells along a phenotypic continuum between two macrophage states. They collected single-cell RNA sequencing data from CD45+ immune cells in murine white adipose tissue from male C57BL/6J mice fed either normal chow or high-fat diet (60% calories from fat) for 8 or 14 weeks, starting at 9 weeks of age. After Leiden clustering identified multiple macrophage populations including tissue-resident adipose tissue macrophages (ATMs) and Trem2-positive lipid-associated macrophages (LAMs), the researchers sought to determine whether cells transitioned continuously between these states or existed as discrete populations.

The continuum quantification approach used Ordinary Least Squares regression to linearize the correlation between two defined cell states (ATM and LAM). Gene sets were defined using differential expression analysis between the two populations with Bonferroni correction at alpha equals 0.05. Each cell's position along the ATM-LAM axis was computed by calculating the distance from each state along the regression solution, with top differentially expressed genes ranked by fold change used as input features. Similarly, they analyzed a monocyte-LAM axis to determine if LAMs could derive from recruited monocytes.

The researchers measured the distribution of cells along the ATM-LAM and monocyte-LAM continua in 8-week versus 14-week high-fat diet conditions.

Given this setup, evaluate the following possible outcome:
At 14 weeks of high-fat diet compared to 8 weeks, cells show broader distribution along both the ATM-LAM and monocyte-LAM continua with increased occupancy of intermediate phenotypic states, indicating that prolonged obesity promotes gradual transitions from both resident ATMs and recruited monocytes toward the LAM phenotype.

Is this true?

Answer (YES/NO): NO